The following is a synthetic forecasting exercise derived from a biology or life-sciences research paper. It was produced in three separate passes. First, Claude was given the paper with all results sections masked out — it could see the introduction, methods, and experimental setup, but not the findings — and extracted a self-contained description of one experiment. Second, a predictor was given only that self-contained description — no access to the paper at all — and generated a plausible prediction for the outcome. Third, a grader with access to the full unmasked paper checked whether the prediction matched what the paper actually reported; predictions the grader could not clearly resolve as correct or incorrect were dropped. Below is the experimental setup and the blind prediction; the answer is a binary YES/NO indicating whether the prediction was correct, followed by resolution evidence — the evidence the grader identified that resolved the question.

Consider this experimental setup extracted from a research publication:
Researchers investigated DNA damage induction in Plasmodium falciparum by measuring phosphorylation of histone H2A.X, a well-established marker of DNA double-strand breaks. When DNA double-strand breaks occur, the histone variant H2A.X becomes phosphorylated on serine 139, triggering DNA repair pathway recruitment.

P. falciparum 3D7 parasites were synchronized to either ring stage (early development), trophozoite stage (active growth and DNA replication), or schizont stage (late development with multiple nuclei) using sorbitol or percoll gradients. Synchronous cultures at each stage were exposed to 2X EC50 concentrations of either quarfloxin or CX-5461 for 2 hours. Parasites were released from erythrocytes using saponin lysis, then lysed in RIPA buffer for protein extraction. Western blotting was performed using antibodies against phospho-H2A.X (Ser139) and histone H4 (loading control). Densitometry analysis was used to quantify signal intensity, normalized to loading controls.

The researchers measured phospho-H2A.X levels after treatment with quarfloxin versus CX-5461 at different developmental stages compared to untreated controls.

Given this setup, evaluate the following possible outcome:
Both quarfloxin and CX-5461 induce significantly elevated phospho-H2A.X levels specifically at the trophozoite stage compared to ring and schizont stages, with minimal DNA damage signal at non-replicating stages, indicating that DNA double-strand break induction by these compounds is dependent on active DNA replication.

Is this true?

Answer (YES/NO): NO